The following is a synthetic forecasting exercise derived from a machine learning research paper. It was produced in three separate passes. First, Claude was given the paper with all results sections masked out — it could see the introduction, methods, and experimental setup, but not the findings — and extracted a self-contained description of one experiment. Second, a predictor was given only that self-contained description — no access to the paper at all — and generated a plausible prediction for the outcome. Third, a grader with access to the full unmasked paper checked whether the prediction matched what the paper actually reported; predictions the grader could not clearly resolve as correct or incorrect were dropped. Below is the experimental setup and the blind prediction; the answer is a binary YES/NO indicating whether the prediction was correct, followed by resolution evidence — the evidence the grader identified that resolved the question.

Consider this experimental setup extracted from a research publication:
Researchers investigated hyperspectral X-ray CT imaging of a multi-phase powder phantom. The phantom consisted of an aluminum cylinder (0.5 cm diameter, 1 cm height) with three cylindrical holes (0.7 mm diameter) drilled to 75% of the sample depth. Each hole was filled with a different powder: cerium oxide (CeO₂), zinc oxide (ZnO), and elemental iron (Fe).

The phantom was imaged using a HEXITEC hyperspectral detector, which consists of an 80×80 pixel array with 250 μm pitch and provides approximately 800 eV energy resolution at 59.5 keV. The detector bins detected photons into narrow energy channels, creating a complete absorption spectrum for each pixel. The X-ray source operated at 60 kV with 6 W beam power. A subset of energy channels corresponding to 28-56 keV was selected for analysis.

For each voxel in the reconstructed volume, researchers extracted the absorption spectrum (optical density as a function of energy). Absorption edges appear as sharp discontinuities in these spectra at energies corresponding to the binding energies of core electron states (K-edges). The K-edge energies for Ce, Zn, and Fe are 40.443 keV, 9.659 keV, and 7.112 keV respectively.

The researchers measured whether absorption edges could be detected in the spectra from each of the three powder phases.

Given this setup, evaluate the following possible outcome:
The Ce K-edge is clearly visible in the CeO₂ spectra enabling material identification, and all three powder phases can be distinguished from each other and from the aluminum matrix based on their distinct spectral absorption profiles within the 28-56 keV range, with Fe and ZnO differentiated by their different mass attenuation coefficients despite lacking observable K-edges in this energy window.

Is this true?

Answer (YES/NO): NO